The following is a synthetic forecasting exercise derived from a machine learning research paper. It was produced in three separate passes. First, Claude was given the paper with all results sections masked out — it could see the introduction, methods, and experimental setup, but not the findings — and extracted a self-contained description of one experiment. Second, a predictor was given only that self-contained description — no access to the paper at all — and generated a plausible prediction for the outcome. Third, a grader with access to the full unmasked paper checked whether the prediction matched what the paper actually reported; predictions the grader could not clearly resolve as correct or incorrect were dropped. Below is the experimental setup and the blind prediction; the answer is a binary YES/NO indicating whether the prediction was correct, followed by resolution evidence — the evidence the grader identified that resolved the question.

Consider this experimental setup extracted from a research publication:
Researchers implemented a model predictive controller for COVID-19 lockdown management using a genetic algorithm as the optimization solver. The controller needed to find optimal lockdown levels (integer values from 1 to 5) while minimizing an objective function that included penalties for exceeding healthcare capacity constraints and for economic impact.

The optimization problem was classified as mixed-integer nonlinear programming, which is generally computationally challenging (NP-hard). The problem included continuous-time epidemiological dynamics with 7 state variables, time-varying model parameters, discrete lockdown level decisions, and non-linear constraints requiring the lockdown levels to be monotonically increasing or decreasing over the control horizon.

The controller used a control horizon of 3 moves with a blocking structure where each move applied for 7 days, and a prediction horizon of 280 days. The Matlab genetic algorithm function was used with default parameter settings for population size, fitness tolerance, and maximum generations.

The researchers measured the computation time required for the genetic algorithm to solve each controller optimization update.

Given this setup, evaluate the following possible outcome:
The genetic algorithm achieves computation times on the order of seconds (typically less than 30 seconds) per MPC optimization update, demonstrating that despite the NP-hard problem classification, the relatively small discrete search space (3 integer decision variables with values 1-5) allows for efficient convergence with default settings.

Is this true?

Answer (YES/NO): YES